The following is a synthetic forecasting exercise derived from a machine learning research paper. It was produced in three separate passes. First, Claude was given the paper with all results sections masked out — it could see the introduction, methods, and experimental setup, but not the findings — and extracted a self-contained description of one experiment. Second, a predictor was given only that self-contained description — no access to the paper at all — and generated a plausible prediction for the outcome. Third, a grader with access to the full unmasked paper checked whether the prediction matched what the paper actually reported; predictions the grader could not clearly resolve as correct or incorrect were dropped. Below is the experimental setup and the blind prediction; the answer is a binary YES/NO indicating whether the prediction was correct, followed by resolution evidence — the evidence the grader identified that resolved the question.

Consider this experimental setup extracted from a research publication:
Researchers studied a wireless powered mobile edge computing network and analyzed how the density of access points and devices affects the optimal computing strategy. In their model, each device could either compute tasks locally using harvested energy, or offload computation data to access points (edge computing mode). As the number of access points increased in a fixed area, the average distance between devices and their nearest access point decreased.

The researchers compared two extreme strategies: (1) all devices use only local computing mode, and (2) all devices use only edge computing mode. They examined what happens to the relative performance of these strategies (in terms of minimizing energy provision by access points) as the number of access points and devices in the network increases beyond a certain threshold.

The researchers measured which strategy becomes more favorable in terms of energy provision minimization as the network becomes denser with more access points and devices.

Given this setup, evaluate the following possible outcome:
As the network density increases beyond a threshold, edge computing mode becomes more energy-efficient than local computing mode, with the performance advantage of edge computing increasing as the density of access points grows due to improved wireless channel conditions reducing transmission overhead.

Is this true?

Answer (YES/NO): YES